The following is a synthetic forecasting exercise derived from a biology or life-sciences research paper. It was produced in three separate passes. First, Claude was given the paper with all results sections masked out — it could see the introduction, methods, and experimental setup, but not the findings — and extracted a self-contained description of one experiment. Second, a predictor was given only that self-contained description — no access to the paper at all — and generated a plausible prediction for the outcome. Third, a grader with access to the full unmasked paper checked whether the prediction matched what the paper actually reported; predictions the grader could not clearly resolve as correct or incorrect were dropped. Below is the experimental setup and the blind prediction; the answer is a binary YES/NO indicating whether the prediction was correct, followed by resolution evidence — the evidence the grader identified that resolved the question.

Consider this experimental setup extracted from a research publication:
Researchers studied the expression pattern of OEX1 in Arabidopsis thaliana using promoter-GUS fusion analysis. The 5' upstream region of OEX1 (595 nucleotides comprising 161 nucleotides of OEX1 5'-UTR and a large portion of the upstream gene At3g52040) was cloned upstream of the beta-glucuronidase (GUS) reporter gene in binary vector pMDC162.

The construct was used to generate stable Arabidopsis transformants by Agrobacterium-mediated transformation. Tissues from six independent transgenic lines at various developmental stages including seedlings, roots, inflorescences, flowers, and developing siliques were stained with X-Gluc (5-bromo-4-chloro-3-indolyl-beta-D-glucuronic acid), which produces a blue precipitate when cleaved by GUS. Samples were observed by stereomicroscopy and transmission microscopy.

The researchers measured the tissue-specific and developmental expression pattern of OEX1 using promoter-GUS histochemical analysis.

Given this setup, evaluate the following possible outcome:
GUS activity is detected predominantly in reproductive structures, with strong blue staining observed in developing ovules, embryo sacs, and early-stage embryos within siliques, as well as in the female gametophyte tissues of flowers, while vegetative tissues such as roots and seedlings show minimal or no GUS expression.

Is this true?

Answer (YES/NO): NO